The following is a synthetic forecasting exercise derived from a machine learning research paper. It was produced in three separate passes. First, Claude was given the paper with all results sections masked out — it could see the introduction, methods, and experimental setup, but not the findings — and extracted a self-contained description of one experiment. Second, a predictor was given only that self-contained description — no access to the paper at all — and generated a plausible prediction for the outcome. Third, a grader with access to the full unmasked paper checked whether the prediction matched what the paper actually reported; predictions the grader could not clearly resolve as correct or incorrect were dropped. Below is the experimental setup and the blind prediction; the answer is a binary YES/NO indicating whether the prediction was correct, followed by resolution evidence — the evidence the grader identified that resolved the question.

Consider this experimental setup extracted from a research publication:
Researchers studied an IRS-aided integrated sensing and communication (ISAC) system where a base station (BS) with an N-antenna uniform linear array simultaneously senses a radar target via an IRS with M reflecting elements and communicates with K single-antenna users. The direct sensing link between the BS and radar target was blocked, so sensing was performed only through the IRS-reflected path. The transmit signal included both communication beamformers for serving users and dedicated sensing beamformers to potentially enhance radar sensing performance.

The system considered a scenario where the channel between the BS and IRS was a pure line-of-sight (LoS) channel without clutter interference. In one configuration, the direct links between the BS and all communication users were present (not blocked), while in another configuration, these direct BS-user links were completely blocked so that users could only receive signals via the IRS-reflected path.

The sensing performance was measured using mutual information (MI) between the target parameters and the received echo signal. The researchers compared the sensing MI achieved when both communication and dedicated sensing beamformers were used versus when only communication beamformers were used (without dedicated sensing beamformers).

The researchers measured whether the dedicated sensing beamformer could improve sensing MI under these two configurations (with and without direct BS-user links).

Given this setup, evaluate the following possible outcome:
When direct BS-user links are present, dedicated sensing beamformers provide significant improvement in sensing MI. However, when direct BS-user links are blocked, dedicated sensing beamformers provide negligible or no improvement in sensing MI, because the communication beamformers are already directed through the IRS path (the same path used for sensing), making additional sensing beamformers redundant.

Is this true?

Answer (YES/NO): NO